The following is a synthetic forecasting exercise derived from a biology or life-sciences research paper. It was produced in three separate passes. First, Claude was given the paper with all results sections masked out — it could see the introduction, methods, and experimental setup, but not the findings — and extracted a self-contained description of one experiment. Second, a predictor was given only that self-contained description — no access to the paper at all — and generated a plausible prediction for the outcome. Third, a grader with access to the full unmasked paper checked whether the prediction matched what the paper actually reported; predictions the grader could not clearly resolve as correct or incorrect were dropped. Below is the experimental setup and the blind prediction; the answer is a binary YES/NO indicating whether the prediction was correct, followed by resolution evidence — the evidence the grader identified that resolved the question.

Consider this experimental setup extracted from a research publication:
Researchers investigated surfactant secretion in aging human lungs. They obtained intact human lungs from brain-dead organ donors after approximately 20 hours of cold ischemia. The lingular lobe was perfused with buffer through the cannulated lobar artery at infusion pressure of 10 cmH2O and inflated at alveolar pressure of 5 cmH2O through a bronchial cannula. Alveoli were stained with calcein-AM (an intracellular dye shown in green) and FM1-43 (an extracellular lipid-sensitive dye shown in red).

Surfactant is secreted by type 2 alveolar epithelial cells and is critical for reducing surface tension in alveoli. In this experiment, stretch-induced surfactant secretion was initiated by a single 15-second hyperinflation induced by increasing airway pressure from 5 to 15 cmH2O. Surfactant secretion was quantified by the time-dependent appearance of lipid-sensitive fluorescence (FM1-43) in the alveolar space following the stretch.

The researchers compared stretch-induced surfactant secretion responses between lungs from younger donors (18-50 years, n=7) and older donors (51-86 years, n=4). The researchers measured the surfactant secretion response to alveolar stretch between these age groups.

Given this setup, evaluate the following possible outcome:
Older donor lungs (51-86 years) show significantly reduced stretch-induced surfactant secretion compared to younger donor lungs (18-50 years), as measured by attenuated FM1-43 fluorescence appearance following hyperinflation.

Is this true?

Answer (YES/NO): YES